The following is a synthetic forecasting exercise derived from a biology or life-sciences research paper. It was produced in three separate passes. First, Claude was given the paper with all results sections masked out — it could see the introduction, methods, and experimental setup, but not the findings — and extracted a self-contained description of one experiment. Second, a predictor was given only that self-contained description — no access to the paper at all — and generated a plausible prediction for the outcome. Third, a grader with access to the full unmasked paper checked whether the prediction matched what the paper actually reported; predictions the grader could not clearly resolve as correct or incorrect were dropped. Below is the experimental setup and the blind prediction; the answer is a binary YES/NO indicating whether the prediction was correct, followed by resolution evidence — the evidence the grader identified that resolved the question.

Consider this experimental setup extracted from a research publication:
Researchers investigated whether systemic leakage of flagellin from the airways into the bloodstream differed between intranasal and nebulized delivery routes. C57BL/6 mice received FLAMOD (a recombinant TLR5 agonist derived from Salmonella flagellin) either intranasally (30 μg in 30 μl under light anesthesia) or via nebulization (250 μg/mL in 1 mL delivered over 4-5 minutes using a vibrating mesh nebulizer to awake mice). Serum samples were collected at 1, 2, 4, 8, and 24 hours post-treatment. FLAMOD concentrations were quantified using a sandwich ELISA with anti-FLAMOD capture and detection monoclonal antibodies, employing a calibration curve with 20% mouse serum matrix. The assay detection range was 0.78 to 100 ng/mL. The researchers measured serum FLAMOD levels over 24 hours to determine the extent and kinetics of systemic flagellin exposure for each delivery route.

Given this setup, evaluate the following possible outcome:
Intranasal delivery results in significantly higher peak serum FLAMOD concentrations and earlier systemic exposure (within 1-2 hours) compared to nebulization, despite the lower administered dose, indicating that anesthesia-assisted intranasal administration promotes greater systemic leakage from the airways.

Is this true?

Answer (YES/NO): NO